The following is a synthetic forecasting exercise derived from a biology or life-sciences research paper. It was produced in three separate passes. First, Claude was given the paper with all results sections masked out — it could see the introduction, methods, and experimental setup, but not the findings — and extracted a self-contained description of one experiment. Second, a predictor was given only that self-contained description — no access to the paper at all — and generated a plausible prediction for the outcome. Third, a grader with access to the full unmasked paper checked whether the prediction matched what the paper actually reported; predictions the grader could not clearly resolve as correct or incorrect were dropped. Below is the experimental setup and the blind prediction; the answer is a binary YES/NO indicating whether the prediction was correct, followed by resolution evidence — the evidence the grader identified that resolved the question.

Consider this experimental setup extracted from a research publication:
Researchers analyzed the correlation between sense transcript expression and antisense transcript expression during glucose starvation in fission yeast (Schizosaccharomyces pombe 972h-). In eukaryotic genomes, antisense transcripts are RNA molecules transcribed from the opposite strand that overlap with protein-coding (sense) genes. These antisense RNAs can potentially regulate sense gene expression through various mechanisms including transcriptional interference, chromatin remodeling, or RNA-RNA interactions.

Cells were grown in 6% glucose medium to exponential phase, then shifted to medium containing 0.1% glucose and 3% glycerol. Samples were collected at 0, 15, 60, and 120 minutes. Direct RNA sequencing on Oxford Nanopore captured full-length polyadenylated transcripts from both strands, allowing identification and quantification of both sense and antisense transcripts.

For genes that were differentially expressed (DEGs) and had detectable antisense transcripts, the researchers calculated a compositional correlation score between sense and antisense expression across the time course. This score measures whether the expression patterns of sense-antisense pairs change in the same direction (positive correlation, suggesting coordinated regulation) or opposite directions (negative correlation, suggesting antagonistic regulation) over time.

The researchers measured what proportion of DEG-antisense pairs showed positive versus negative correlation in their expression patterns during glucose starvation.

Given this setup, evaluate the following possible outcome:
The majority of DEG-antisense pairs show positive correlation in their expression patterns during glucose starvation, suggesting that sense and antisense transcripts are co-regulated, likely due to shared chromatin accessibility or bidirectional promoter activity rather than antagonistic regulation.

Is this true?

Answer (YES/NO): NO